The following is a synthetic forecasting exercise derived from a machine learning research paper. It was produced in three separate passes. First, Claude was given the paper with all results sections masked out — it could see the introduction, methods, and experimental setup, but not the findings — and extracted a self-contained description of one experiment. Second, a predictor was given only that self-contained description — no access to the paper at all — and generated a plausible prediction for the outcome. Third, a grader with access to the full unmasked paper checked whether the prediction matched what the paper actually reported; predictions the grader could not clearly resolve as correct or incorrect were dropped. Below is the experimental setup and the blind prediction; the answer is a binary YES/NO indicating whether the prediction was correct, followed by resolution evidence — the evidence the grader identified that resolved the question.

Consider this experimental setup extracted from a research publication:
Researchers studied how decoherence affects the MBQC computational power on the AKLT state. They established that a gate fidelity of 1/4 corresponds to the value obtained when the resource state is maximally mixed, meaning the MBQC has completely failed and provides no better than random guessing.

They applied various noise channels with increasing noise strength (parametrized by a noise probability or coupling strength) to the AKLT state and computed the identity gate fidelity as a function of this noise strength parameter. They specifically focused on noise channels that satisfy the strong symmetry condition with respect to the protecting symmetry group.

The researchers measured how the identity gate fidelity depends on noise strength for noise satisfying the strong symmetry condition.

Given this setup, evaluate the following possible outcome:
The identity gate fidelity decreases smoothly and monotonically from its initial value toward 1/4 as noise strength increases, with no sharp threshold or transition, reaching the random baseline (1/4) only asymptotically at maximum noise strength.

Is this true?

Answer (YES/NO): NO